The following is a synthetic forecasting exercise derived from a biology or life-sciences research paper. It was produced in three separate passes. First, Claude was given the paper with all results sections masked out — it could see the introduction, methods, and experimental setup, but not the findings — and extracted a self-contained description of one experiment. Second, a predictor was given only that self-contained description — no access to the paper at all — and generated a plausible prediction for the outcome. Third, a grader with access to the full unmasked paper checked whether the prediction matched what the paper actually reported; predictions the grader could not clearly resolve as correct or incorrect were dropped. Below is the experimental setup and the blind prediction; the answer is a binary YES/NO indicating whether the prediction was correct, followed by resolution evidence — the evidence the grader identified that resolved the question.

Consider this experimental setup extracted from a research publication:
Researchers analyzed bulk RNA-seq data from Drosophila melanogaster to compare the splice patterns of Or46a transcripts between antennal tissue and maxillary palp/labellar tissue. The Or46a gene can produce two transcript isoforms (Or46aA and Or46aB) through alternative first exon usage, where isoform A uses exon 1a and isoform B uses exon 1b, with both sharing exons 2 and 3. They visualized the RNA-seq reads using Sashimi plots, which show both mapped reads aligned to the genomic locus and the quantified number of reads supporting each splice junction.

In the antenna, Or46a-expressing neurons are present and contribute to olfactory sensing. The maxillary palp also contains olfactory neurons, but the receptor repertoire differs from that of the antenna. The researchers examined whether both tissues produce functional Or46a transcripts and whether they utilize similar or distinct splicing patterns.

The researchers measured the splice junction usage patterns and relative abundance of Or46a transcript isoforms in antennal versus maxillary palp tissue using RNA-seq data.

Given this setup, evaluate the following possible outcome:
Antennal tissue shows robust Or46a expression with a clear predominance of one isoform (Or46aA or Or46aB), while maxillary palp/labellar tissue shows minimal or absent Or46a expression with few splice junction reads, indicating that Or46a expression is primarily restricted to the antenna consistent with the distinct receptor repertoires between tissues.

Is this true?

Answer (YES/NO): NO